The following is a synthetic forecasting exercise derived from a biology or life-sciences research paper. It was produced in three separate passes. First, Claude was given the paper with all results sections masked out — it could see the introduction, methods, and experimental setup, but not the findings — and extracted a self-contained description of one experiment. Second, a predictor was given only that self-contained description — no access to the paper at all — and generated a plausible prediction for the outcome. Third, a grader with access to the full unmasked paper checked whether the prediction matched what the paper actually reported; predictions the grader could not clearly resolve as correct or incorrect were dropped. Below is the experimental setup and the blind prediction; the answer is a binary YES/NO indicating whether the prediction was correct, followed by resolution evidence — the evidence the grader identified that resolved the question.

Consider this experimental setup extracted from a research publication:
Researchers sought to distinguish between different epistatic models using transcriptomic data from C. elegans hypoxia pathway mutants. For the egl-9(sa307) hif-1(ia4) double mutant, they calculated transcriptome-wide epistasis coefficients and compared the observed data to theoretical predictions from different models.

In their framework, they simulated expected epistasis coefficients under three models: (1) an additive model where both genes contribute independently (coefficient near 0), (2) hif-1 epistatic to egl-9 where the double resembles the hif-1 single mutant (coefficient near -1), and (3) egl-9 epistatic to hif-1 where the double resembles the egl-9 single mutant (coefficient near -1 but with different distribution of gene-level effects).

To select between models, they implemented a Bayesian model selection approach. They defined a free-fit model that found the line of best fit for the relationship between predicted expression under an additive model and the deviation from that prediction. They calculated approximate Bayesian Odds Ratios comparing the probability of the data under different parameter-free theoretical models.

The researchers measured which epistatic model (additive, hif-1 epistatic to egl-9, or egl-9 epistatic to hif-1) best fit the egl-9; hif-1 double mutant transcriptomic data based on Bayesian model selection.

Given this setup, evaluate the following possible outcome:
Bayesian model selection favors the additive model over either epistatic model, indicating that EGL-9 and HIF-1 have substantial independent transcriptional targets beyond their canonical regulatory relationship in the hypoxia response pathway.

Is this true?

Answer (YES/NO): NO